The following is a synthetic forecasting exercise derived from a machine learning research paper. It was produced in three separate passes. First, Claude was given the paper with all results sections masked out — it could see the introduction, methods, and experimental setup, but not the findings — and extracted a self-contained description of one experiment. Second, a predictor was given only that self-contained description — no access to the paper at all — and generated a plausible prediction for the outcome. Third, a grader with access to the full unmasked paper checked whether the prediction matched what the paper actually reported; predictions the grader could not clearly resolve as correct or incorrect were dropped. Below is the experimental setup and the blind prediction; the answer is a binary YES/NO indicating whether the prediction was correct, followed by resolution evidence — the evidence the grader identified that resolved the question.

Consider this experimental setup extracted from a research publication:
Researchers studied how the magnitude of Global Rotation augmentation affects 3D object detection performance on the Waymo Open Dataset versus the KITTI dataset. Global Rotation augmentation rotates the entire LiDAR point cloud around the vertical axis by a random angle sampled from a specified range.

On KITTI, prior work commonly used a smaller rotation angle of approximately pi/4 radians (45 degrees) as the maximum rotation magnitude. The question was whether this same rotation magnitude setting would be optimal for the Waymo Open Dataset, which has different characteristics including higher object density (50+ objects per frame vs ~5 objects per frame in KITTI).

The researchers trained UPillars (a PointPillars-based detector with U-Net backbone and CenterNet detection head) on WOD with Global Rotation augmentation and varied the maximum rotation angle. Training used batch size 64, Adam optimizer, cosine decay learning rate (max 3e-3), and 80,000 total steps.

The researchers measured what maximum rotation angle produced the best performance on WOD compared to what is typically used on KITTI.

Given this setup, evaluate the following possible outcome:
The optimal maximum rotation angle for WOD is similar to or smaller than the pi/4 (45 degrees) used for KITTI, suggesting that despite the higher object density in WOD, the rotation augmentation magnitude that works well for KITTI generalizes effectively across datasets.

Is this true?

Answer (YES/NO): NO